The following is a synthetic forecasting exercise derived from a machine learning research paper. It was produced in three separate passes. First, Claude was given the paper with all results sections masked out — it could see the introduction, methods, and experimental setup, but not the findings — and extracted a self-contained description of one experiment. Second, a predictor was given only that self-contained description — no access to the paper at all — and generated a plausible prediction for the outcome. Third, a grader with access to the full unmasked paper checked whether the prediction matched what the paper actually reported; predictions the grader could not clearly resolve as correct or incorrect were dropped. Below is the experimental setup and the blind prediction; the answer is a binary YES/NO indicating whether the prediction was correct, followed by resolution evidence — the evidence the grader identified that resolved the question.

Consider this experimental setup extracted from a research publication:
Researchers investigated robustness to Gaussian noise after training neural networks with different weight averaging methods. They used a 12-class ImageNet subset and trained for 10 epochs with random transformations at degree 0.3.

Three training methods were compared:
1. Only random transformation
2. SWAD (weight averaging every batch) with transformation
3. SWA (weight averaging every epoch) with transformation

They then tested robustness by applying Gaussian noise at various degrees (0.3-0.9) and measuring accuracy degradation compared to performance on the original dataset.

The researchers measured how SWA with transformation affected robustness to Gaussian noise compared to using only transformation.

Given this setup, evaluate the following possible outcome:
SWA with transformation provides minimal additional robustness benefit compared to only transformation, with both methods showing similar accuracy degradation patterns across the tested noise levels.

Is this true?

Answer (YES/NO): NO